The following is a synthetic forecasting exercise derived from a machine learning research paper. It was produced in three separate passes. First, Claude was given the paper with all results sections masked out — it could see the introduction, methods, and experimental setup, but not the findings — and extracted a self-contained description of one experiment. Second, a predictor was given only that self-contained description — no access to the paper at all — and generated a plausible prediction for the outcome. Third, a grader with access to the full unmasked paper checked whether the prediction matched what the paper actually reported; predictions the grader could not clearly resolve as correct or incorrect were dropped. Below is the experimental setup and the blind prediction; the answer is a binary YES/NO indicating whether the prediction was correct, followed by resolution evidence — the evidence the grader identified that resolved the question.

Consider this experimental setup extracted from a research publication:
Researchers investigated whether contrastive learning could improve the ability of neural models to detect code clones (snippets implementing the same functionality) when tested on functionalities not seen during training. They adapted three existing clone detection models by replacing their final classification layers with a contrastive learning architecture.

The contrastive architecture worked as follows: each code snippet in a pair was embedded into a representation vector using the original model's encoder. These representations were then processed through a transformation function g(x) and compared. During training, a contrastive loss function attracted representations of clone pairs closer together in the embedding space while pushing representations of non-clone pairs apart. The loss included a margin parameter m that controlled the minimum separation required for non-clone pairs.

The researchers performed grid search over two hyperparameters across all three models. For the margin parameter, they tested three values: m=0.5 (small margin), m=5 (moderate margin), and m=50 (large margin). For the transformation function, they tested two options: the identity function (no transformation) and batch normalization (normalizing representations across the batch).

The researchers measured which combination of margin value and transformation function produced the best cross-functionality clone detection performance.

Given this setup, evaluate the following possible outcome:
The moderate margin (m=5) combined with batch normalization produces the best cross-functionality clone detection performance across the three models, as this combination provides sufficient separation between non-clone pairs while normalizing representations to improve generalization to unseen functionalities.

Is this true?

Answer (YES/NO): NO